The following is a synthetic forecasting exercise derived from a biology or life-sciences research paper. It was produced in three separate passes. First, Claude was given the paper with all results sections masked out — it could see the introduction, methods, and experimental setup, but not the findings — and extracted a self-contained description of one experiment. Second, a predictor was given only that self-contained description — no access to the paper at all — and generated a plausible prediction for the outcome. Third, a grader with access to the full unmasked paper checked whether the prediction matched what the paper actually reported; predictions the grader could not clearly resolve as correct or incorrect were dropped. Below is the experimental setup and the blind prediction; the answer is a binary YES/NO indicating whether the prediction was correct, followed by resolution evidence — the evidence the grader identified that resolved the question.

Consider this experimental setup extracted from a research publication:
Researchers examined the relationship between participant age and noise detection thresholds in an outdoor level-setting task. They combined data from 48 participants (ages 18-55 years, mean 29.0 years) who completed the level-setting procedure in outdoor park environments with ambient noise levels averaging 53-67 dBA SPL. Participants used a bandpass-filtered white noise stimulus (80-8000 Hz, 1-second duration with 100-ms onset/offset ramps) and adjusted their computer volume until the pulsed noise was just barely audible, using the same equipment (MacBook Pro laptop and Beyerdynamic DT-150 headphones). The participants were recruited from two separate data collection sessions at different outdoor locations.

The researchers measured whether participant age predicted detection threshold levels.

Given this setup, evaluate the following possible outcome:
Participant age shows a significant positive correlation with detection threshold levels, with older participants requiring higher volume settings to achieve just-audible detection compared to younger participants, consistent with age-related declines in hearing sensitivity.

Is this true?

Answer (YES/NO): YES